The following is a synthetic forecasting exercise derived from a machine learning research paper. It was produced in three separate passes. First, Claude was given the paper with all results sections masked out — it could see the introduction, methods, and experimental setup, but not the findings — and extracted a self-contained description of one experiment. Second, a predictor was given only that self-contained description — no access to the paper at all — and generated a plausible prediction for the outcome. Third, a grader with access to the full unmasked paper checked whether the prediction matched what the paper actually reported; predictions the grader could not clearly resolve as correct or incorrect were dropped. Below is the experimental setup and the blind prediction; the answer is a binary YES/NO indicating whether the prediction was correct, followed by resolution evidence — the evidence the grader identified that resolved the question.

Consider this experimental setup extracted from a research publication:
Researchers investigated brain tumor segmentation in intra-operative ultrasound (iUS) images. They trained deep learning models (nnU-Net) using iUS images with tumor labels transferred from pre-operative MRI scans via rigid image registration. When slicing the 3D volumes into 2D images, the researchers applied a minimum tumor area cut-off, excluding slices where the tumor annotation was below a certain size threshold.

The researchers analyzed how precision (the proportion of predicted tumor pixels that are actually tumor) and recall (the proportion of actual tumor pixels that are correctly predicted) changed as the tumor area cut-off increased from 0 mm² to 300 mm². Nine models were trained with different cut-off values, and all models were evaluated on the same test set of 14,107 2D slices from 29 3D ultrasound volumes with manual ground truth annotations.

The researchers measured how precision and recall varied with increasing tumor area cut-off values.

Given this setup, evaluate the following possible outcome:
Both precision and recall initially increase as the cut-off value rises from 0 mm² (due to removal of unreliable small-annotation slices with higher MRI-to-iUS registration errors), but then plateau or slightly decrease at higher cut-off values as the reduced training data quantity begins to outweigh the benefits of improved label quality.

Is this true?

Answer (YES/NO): NO